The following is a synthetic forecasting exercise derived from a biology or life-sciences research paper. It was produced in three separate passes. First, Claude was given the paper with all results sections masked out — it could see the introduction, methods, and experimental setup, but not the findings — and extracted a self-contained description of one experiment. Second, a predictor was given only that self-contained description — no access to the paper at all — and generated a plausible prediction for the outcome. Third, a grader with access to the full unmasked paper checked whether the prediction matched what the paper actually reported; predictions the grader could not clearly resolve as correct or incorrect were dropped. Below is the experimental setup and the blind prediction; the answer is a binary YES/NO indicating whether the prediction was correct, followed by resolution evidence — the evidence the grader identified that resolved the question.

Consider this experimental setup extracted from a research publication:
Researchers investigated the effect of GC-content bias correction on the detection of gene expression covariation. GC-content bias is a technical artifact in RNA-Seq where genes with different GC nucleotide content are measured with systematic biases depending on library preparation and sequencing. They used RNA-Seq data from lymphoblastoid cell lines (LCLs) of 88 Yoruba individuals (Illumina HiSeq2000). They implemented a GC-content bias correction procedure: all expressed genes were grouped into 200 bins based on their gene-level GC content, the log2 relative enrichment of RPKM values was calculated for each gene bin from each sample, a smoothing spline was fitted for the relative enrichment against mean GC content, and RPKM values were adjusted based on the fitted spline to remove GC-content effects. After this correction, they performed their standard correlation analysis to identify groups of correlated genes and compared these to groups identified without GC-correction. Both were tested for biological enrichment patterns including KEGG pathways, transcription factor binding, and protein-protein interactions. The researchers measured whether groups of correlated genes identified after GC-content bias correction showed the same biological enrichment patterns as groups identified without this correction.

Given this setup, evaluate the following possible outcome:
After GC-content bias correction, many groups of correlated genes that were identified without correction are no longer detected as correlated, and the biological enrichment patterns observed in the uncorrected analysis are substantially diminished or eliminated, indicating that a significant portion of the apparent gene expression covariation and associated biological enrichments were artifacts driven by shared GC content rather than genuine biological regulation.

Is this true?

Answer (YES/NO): NO